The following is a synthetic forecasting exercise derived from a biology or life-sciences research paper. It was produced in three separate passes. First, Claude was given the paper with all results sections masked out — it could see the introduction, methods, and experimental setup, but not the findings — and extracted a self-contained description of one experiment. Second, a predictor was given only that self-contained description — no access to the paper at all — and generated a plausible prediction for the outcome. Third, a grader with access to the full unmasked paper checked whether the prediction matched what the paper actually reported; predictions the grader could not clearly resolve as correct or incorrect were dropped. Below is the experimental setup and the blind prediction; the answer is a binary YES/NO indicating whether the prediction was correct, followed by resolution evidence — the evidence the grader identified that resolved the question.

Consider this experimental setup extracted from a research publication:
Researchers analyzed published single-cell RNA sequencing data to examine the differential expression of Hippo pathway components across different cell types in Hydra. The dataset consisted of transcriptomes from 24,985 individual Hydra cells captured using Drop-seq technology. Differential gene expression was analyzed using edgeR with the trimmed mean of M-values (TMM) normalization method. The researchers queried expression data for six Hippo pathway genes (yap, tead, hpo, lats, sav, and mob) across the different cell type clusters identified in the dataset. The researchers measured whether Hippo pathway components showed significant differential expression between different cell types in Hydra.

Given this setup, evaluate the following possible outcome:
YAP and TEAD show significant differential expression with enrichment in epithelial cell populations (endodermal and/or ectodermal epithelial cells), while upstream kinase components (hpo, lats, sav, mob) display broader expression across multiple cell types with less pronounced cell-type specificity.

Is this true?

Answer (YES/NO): NO